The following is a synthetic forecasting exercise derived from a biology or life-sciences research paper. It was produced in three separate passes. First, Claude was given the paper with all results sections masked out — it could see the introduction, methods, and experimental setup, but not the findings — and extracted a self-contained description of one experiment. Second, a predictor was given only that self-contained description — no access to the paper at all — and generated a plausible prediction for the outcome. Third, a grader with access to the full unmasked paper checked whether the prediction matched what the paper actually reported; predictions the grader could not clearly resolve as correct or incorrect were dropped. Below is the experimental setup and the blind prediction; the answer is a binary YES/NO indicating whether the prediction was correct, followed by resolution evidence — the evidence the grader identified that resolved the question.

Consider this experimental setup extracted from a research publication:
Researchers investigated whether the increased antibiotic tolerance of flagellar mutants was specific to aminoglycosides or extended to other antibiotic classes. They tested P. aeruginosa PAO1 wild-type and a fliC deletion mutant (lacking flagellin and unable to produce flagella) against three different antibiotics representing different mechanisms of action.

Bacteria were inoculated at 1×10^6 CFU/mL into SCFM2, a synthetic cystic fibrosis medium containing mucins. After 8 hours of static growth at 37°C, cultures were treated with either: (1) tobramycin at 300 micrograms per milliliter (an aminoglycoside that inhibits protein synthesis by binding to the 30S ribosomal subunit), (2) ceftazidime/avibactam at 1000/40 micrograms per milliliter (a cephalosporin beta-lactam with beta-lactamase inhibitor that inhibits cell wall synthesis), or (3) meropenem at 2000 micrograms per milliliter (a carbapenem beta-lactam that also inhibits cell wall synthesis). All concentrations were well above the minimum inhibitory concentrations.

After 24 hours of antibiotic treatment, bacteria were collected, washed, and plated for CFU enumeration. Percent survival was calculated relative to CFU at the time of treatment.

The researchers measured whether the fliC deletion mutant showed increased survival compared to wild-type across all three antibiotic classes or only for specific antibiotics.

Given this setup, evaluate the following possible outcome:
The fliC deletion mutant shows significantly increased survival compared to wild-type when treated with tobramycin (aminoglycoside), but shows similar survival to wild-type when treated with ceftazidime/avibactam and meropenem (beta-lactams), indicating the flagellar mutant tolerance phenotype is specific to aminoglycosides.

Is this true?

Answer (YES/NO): NO